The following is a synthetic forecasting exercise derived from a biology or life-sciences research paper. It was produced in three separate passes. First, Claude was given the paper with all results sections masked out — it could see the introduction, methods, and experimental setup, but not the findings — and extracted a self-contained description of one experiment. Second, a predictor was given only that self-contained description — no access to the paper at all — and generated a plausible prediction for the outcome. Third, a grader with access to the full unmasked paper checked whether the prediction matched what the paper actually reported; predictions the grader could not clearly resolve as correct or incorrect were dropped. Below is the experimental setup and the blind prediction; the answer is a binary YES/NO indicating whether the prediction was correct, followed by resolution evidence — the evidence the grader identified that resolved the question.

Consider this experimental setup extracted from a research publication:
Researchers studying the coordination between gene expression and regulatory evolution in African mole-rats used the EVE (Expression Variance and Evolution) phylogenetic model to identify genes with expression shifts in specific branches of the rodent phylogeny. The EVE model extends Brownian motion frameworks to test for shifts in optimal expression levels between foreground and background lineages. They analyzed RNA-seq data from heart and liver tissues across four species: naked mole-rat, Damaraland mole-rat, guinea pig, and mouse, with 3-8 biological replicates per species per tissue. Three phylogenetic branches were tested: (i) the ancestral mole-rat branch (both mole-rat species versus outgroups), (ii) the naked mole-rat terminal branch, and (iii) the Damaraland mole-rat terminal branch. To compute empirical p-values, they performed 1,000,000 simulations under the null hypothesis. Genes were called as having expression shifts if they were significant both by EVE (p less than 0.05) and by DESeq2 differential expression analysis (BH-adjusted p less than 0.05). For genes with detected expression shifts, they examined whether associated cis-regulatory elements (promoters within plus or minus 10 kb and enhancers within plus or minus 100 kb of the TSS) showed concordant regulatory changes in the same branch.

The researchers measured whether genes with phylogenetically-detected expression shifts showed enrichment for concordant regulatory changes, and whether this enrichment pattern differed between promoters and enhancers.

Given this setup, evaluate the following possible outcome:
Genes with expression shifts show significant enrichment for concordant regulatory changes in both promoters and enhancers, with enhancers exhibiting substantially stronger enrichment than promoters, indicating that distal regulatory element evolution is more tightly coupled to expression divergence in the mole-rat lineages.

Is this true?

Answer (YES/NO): NO